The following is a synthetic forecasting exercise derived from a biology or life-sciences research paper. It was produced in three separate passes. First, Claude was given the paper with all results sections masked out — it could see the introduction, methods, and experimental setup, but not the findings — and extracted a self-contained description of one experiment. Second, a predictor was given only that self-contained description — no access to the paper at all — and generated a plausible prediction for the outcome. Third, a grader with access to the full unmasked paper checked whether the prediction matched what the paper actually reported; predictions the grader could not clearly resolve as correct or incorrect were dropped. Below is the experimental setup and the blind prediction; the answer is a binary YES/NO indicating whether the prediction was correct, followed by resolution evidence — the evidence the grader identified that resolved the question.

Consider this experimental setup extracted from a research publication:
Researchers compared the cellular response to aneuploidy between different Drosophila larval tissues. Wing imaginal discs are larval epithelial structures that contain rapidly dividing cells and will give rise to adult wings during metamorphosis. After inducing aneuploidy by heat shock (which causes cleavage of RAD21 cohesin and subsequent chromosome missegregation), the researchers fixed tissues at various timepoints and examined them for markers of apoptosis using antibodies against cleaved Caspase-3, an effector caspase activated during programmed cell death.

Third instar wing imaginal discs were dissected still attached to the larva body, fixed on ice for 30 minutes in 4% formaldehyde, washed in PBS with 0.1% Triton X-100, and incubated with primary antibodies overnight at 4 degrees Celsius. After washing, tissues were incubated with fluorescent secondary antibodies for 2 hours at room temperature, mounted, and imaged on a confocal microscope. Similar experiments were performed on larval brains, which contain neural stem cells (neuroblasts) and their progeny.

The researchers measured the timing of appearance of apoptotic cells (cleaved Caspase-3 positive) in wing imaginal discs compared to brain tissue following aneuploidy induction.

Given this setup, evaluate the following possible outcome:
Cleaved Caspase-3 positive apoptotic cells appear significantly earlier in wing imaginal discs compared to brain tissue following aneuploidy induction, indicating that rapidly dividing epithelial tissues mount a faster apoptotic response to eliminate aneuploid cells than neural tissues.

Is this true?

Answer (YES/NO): NO